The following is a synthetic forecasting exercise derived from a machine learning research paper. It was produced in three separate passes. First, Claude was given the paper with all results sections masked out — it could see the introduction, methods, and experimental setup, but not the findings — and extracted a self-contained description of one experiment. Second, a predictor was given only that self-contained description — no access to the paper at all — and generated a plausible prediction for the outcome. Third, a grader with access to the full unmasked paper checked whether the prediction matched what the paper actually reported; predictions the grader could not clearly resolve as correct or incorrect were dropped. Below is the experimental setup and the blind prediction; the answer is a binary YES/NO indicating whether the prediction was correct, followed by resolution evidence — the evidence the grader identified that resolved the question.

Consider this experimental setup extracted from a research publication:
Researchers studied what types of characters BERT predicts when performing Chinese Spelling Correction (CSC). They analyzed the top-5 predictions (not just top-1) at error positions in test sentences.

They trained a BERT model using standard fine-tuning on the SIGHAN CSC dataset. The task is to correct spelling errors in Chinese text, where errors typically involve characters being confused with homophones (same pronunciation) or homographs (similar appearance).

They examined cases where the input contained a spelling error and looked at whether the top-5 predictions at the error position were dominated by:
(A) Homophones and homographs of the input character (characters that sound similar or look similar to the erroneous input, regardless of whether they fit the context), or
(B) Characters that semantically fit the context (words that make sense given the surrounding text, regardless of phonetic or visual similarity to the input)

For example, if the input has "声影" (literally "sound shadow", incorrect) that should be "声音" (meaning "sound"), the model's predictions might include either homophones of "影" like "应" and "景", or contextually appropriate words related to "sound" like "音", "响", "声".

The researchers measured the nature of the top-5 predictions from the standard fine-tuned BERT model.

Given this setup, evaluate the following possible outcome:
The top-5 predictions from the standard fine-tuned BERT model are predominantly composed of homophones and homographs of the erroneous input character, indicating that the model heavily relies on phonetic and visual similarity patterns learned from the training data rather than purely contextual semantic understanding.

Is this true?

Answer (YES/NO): YES